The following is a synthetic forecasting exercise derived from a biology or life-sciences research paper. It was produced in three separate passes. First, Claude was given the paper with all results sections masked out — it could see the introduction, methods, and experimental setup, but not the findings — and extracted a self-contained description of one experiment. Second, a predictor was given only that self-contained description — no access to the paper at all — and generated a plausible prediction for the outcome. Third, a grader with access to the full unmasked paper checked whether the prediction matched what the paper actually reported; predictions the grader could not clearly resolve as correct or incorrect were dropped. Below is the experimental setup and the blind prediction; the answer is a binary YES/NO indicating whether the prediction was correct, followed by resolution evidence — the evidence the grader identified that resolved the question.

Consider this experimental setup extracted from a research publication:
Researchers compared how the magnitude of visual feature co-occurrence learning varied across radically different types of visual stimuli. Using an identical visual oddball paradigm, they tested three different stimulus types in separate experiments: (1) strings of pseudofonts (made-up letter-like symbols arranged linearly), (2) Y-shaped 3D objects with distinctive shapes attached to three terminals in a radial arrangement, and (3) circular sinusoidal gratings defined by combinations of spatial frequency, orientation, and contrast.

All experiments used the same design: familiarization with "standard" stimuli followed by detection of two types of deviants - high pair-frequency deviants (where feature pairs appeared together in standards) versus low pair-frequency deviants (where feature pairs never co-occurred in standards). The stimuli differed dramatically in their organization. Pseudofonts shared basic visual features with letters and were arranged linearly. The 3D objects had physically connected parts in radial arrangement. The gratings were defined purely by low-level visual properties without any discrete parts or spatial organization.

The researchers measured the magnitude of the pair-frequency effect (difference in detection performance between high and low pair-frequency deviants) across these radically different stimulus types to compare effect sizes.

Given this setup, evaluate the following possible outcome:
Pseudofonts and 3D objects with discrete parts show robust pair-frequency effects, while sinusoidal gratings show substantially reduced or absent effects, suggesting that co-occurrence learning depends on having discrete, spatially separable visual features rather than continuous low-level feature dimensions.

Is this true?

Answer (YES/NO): NO